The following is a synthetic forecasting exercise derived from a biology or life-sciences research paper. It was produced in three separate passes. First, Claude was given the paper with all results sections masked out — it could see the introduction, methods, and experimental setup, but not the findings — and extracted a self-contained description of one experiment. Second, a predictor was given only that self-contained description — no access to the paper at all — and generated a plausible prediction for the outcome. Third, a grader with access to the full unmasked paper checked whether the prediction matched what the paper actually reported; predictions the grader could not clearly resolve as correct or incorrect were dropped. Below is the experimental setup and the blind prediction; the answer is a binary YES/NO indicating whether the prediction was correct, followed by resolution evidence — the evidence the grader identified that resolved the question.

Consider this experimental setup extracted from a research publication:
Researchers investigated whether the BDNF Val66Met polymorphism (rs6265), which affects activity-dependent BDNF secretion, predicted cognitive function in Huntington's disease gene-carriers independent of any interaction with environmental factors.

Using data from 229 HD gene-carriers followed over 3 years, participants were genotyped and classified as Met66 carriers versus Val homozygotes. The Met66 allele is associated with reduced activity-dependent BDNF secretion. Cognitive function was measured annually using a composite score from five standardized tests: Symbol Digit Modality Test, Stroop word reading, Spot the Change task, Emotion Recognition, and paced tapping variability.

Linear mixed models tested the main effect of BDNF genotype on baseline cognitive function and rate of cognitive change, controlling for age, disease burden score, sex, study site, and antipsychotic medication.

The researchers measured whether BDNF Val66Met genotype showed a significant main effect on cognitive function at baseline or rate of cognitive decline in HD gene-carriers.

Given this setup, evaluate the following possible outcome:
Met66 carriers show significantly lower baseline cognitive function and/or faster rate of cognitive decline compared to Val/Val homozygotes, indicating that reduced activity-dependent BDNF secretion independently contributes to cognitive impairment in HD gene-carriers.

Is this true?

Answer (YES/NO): NO